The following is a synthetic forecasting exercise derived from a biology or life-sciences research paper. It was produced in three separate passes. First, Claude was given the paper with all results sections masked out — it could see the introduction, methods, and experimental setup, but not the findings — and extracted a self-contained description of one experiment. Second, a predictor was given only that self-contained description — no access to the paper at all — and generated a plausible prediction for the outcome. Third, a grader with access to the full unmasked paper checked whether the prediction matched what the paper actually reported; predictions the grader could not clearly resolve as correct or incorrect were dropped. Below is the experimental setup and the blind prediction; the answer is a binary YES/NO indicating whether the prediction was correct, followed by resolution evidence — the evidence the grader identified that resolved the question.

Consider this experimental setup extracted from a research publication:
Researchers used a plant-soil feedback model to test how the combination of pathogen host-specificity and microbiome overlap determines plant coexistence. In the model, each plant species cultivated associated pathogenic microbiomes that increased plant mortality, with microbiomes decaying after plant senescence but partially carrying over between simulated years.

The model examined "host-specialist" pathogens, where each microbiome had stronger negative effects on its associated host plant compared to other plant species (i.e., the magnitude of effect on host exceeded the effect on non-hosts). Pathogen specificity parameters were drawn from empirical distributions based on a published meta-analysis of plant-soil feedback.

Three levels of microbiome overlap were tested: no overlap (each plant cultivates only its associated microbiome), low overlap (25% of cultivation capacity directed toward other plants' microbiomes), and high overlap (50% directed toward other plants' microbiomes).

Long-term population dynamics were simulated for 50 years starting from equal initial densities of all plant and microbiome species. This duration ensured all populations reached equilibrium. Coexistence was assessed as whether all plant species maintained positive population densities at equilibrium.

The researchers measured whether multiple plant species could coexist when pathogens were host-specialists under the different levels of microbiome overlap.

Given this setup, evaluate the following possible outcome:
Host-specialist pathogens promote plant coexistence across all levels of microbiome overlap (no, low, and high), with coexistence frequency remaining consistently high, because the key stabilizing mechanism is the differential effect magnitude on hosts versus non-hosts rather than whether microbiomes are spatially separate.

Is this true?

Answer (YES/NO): NO